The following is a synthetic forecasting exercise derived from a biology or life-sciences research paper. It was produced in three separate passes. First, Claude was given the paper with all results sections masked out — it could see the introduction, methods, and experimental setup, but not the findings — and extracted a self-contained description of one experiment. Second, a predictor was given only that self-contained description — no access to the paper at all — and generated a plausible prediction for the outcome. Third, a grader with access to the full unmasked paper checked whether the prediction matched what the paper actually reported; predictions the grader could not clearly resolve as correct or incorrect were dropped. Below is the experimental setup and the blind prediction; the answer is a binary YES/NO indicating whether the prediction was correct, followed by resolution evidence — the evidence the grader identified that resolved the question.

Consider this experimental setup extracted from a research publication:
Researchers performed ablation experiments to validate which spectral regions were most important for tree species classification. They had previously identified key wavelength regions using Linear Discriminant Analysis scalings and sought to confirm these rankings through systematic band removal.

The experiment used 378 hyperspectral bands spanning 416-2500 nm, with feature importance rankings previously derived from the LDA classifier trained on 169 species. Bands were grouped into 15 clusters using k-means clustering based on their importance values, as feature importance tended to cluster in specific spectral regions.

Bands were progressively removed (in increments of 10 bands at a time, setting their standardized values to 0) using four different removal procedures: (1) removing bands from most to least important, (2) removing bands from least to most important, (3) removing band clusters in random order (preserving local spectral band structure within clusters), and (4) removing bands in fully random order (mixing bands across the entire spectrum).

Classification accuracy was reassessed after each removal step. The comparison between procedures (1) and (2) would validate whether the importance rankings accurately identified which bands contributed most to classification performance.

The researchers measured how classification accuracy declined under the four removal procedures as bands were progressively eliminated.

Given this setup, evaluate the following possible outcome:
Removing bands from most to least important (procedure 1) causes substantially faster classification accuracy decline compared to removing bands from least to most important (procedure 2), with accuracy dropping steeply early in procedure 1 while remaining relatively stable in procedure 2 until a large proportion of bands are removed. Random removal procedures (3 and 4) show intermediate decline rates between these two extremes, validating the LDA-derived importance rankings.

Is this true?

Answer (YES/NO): NO